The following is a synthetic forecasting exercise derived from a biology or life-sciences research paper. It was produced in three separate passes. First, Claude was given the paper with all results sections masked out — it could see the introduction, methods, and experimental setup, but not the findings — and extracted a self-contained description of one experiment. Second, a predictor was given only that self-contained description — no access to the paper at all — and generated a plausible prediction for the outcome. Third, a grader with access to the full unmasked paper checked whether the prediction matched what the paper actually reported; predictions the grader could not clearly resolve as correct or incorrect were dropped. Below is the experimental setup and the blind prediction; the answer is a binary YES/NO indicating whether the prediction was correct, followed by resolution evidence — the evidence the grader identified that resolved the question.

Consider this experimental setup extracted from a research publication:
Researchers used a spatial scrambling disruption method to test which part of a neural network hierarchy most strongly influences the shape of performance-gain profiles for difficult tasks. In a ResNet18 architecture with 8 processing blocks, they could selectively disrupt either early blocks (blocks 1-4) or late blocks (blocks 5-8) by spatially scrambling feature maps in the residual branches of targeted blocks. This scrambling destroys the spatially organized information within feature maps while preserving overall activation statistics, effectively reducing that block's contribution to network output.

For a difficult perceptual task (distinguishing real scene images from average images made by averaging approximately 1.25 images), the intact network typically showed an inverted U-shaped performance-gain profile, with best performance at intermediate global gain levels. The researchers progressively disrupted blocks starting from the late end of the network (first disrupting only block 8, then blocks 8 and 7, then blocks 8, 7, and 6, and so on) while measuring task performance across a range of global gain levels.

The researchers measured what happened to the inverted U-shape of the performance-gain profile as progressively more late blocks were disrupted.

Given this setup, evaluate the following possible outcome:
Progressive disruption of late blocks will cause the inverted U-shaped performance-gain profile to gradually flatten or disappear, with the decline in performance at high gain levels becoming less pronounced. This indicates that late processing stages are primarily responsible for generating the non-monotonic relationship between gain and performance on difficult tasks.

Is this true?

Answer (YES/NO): NO